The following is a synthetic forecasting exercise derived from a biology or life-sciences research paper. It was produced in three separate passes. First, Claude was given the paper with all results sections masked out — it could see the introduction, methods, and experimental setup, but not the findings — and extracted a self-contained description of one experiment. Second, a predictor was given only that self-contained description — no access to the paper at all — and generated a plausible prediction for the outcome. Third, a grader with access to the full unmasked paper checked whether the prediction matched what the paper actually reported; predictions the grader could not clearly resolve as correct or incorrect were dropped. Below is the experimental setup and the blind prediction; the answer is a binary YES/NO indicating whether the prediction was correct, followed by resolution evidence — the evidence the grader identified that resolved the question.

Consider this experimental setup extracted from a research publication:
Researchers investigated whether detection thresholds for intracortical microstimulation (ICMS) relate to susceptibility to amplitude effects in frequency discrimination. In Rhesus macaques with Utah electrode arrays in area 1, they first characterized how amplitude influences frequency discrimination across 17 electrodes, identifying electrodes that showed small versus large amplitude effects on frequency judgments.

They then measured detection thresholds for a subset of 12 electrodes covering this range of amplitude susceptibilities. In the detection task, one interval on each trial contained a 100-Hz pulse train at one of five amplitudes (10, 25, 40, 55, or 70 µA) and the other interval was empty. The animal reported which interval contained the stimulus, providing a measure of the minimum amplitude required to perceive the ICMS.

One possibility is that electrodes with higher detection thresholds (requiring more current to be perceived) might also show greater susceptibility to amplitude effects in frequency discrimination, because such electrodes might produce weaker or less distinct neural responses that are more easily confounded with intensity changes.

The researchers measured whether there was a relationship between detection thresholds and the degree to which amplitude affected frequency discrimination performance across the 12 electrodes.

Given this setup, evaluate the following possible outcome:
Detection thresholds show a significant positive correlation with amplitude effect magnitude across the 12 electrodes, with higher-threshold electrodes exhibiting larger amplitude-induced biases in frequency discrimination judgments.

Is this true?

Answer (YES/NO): NO